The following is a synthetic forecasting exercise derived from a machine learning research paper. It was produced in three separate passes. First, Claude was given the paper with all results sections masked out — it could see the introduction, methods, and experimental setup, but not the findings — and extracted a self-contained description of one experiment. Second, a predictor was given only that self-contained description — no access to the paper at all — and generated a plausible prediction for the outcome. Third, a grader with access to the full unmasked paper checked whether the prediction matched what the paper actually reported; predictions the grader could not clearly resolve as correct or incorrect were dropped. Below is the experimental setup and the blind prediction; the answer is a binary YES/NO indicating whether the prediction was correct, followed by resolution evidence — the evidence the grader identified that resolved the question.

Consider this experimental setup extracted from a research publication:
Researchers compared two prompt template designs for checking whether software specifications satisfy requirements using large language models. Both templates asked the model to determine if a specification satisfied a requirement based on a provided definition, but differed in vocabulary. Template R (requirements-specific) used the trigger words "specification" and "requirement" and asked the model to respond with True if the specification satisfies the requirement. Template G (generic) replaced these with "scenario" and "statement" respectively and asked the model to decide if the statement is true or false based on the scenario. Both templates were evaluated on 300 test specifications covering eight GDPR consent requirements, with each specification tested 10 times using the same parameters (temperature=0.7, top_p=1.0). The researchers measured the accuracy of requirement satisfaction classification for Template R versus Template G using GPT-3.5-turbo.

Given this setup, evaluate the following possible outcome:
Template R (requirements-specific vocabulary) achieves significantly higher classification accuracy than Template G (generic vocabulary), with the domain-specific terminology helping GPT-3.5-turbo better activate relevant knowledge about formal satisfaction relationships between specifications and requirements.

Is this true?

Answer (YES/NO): NO